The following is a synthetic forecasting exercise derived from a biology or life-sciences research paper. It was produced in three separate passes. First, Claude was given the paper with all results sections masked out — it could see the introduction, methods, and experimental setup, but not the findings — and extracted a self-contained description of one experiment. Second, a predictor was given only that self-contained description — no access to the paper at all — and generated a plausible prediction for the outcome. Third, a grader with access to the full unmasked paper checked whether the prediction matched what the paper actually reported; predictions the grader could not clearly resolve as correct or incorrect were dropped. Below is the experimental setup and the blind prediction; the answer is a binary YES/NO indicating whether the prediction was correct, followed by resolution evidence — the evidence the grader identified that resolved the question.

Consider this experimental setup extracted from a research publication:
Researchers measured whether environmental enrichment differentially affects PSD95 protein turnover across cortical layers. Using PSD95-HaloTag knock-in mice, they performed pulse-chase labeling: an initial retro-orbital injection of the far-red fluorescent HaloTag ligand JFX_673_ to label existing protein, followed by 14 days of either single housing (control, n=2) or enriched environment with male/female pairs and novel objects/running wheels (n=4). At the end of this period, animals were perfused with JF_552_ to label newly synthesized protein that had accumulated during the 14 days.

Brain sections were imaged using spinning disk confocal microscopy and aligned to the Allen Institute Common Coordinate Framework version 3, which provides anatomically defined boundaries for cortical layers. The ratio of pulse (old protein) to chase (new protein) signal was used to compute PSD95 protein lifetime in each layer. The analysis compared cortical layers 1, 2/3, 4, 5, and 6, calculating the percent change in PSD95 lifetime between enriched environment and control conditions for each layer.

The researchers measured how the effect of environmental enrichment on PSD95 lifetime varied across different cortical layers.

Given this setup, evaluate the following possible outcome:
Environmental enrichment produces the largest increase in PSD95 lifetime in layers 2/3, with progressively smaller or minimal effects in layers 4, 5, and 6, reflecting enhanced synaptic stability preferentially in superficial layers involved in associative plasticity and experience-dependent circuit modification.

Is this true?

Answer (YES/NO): NO